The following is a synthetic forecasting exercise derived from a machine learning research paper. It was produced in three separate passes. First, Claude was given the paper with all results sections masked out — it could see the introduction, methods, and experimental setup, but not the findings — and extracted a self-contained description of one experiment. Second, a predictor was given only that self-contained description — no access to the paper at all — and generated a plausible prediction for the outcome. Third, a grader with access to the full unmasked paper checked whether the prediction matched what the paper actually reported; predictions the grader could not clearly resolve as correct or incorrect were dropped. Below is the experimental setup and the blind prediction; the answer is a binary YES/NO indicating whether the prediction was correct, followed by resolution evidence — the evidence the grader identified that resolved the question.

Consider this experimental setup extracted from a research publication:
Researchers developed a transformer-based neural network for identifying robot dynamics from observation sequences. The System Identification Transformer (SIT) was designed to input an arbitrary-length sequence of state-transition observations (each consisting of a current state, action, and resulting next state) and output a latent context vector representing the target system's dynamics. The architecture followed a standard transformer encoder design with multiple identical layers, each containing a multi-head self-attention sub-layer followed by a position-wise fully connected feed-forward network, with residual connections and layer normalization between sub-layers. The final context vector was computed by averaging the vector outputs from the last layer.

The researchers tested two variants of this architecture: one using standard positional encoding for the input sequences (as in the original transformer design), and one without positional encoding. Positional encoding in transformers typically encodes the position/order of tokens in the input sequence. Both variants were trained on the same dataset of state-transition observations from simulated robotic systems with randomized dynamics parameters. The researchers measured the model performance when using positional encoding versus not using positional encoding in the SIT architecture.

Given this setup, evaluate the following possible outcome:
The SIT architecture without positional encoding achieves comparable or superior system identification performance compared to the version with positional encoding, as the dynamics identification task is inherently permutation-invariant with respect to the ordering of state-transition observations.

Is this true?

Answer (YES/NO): YES